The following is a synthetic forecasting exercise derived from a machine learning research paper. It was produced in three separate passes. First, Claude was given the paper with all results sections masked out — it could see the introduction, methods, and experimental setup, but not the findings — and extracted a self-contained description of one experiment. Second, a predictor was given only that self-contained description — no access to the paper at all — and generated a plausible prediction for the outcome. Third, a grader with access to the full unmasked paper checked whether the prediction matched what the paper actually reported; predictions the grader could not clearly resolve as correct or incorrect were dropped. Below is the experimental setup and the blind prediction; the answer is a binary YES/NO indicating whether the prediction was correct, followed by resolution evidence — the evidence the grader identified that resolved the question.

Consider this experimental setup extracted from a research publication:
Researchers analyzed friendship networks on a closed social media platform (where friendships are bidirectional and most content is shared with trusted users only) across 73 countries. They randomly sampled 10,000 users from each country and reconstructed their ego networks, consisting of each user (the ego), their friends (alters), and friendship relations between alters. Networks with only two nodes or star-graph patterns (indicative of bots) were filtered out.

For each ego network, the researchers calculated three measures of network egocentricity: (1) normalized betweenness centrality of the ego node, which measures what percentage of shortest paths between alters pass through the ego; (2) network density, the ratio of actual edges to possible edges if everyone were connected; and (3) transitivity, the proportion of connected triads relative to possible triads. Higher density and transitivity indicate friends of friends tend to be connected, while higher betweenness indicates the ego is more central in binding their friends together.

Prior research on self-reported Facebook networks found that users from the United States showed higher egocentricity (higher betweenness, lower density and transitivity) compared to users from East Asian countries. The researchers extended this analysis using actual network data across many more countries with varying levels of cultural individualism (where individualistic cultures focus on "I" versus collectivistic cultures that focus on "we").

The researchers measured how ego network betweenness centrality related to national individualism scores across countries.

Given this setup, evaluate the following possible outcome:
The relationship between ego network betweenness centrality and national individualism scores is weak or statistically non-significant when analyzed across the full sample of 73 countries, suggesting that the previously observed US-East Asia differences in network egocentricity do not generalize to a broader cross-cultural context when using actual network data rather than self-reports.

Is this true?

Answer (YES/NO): NO